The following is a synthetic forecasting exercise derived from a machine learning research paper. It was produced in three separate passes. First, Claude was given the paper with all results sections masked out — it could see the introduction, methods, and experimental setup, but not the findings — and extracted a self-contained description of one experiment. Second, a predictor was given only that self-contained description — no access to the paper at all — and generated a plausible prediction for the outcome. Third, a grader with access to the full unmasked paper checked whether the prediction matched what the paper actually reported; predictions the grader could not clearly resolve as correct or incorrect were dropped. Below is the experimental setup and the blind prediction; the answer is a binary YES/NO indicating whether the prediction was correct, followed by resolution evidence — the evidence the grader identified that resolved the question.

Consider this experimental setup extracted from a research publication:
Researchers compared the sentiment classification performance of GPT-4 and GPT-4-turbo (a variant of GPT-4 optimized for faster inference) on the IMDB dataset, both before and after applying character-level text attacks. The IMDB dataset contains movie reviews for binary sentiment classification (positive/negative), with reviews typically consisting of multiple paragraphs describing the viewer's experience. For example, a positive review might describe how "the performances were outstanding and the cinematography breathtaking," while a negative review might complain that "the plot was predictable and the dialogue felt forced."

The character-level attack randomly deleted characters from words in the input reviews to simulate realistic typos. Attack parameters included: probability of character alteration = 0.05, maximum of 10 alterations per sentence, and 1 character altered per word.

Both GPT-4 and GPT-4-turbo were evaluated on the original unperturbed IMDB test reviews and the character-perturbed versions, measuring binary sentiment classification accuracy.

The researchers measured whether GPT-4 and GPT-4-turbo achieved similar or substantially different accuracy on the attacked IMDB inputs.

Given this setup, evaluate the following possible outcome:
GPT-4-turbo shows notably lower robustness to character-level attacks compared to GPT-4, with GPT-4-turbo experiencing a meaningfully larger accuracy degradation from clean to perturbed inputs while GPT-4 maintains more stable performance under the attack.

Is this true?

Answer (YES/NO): NO